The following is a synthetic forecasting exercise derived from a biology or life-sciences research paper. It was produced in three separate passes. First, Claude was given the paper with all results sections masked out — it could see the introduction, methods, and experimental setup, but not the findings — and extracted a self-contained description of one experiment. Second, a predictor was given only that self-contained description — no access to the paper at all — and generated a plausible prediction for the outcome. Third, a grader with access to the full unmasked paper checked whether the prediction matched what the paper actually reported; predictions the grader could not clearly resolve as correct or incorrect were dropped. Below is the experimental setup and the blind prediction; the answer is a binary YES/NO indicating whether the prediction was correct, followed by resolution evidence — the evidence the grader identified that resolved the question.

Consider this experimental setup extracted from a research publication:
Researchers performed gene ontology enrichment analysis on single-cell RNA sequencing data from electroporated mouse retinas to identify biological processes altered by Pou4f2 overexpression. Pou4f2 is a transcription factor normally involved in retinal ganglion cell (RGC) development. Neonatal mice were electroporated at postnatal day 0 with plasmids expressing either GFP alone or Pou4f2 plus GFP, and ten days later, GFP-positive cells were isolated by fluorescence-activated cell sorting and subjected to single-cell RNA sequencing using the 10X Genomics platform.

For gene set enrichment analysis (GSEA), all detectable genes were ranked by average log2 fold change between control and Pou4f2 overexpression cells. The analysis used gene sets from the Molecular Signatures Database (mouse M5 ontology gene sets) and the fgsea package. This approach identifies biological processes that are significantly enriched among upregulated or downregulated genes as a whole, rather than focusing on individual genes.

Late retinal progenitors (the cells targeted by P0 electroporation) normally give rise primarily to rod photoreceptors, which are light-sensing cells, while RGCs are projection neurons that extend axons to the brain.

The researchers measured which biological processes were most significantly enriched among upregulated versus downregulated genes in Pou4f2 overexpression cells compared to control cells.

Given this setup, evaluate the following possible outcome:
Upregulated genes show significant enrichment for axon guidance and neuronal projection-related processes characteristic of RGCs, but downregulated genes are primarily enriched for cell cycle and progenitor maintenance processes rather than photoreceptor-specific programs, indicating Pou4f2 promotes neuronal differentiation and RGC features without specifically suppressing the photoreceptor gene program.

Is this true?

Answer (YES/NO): NO